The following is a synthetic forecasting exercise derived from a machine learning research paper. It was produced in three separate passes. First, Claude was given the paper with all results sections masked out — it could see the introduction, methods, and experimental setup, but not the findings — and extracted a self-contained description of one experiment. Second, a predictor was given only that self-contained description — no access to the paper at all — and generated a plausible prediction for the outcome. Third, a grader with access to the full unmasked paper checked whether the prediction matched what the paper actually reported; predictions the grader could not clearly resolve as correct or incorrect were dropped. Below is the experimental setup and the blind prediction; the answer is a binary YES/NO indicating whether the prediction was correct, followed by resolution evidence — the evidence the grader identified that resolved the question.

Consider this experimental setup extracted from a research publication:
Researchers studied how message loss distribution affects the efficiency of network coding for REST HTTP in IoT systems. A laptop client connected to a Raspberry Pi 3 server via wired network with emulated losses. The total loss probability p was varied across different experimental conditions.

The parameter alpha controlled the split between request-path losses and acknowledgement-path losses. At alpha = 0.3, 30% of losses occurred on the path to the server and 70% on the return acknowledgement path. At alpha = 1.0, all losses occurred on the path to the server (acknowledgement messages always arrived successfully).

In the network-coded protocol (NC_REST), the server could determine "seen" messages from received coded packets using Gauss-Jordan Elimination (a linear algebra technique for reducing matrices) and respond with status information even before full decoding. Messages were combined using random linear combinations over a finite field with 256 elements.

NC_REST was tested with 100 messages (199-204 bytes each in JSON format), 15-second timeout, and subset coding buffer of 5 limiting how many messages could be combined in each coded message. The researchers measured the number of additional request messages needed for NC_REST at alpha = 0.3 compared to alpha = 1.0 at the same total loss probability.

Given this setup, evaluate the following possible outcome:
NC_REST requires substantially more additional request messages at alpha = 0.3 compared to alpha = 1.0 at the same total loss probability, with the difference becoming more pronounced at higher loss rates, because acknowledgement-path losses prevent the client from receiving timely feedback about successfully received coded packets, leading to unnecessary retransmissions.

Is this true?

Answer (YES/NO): NO